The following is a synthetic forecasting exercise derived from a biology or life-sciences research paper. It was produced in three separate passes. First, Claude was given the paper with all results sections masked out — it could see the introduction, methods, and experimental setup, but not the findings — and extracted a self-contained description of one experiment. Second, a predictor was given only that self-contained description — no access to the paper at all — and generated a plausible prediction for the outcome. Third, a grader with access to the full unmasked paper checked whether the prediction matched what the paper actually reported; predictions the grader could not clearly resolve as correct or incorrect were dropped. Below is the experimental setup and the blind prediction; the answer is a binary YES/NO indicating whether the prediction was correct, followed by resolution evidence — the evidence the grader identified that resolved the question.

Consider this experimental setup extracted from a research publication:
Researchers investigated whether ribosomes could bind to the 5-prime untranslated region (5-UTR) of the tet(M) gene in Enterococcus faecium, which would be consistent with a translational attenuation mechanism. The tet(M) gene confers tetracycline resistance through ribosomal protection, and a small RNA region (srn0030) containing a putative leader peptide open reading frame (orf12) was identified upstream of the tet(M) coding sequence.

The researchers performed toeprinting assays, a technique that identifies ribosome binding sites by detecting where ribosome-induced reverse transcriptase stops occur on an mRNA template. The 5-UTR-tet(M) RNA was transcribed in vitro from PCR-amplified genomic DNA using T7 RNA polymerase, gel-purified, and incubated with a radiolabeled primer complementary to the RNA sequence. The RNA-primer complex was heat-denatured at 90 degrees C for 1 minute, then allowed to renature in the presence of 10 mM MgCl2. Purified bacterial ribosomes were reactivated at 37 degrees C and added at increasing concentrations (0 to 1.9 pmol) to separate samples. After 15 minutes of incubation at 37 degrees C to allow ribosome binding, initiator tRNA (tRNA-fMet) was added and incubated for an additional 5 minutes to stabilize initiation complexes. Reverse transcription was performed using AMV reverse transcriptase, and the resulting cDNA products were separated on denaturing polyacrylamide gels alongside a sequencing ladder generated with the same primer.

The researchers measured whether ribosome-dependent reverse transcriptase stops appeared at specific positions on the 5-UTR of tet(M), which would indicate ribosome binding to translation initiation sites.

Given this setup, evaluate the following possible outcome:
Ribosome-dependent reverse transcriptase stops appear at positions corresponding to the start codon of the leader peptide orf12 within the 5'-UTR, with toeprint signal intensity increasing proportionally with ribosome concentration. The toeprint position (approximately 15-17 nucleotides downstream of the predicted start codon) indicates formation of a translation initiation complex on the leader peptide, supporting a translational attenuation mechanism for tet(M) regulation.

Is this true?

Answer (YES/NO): NO